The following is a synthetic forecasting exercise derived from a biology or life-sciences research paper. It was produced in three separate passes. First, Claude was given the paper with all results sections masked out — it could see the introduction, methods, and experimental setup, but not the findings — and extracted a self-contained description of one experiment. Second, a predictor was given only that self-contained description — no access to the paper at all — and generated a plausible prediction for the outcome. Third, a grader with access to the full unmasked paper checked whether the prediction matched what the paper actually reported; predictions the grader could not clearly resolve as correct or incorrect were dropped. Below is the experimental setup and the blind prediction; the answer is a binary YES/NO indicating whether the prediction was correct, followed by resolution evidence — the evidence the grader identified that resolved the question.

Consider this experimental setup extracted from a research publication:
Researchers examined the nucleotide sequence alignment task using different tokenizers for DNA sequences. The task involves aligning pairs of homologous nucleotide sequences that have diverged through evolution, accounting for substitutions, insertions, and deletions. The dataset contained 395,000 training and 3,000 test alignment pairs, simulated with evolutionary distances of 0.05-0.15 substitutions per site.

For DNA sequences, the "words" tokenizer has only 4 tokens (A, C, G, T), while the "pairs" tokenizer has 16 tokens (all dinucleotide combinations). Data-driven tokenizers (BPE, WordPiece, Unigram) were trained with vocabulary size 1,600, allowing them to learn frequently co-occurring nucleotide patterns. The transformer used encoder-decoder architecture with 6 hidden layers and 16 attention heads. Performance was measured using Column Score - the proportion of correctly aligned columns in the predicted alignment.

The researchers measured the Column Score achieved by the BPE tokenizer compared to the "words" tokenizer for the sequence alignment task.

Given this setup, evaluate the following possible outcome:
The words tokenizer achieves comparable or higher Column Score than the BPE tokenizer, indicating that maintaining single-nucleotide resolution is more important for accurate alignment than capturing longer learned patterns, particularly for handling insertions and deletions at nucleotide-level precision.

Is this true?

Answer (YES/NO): YES